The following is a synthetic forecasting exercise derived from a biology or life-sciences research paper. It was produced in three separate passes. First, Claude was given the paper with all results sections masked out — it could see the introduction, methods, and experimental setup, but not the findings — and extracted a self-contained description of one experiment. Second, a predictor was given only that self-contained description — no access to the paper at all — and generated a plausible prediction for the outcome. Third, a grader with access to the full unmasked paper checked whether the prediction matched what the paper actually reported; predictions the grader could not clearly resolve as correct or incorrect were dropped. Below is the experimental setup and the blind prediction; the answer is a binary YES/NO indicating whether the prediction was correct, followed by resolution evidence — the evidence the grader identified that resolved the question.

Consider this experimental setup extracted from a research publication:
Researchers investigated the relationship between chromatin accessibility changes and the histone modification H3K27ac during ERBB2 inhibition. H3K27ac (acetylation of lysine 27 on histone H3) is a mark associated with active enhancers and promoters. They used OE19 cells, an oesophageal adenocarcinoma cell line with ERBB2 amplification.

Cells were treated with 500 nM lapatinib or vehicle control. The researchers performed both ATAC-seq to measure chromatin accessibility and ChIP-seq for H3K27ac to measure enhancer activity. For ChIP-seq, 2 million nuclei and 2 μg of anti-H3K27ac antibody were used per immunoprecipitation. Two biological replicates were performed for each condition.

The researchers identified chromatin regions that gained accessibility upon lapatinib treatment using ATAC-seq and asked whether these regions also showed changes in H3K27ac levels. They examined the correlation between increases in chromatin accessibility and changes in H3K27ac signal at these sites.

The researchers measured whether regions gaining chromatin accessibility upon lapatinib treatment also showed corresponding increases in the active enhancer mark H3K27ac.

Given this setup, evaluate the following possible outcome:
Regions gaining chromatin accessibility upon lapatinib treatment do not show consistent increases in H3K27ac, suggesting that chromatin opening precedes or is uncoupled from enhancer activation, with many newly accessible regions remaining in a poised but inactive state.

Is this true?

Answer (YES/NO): NO